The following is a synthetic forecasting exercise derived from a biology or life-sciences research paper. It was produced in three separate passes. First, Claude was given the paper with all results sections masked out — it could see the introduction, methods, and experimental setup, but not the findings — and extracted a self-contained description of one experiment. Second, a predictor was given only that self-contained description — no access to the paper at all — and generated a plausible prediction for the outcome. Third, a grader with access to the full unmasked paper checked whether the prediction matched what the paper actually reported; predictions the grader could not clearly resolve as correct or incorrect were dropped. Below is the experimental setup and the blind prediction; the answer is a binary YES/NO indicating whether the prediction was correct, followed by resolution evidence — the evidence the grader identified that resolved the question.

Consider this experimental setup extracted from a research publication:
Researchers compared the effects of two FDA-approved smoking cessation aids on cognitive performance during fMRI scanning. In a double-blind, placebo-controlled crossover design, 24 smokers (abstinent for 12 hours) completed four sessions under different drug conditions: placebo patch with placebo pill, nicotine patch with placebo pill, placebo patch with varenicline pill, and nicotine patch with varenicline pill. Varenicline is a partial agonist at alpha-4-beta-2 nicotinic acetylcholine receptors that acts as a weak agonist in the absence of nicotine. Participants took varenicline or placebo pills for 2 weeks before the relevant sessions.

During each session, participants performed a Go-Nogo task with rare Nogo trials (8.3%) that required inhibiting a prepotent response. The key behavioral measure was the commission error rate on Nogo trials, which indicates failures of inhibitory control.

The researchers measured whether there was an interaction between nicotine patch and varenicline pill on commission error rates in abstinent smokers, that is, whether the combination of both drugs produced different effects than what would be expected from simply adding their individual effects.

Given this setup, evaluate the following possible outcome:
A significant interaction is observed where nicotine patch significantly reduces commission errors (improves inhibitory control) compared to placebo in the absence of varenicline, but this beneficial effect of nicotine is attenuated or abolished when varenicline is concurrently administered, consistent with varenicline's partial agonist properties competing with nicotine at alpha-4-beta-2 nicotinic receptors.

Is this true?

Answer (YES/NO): NO